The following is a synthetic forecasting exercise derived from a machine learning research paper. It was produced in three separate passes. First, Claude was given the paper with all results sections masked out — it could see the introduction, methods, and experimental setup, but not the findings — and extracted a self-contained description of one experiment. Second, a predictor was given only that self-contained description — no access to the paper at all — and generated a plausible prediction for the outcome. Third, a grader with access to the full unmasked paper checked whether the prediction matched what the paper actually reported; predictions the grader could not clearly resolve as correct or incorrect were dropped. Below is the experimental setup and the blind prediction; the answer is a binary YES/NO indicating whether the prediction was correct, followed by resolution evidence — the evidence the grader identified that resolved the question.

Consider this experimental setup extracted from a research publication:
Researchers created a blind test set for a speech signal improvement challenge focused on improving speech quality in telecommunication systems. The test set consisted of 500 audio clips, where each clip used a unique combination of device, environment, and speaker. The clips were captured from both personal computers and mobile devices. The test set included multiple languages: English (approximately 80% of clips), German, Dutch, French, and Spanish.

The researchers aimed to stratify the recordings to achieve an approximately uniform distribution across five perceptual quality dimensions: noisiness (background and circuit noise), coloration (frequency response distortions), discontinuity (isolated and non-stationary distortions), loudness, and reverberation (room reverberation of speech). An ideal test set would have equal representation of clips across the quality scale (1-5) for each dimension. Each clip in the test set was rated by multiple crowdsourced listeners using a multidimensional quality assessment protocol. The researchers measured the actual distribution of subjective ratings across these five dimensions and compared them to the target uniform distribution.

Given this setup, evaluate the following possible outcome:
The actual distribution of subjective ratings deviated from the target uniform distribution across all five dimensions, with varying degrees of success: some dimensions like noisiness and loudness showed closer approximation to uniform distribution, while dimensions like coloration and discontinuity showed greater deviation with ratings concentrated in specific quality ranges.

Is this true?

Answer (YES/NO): NO